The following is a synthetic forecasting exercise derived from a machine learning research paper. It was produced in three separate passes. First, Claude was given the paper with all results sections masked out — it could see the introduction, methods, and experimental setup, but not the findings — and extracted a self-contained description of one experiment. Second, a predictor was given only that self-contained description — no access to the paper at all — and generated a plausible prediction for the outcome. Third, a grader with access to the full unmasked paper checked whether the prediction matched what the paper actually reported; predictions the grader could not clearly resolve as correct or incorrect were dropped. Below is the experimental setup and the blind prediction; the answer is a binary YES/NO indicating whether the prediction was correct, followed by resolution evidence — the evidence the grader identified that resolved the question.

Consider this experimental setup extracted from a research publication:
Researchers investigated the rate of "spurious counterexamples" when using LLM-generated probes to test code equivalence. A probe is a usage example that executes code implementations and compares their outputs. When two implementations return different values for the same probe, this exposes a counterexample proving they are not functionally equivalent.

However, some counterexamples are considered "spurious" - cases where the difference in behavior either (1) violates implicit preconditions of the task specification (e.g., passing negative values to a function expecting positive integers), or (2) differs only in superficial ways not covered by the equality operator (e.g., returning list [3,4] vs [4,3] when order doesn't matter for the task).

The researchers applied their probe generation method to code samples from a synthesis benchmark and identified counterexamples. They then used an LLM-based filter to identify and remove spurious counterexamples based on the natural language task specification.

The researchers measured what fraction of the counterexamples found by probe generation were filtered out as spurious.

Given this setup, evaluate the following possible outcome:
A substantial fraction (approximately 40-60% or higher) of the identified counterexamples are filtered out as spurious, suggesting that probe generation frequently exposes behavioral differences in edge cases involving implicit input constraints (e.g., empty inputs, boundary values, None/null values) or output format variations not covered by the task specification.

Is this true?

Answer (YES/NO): NO